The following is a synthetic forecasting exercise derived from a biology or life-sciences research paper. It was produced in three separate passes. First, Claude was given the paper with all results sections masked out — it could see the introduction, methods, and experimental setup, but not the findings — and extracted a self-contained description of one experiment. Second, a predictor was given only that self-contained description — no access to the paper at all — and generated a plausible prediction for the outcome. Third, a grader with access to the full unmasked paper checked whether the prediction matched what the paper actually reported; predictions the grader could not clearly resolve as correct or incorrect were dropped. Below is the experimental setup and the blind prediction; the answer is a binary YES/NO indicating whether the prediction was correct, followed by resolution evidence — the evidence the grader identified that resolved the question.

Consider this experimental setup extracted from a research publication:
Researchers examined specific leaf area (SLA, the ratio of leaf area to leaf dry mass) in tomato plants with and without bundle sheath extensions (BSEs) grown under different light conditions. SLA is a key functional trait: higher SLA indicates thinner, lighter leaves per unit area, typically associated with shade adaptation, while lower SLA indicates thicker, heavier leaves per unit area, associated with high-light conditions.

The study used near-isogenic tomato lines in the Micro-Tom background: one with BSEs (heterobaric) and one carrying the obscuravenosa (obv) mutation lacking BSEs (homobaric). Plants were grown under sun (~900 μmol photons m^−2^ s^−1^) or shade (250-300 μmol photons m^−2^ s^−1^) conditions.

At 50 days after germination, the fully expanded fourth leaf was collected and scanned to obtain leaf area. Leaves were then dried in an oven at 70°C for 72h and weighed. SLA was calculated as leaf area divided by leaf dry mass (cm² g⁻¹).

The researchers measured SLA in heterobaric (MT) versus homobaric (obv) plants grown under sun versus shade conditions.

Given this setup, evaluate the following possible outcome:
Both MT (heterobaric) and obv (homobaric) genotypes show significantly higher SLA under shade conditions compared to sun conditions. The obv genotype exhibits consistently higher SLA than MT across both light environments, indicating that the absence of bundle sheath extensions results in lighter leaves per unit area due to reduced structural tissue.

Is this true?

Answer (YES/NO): NO